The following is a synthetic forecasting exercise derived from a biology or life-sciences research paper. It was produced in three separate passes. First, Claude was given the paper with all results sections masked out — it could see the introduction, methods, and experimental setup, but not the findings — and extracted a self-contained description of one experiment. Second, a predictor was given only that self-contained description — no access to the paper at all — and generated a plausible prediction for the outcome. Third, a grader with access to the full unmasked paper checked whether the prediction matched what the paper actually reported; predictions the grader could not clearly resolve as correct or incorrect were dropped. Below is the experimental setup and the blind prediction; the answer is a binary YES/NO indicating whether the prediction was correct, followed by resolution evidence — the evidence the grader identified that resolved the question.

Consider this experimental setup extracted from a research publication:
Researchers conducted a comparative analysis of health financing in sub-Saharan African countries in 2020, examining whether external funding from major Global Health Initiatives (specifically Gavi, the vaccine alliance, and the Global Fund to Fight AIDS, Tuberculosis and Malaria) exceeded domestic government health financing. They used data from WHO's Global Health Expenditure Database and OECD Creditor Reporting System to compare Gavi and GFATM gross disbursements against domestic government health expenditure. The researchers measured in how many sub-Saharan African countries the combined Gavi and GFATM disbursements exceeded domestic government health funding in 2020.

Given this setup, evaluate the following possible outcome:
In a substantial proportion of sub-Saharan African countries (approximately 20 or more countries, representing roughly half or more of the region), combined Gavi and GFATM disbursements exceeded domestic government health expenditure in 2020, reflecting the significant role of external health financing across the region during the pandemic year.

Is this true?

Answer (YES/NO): NO